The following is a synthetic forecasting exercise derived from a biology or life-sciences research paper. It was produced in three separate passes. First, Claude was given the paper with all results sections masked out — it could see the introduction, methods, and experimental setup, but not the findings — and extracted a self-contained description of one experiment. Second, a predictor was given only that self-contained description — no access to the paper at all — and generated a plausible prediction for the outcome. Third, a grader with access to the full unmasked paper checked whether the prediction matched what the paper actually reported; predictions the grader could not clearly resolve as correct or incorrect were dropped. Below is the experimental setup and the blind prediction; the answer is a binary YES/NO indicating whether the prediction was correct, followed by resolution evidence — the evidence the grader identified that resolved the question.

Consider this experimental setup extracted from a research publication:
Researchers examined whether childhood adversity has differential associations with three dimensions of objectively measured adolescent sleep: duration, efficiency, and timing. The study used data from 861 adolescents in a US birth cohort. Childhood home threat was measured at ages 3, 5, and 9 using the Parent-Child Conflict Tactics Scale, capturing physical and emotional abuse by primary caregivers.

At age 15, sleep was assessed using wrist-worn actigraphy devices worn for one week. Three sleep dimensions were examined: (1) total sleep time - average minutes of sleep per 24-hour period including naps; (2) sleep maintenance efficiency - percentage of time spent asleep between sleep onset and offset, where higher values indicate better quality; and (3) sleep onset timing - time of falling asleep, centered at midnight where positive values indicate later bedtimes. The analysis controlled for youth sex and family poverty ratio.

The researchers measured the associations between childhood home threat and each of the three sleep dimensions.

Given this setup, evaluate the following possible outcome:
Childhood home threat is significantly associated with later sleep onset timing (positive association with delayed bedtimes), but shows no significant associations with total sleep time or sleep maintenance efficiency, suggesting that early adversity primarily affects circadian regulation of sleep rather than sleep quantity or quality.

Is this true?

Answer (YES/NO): NO